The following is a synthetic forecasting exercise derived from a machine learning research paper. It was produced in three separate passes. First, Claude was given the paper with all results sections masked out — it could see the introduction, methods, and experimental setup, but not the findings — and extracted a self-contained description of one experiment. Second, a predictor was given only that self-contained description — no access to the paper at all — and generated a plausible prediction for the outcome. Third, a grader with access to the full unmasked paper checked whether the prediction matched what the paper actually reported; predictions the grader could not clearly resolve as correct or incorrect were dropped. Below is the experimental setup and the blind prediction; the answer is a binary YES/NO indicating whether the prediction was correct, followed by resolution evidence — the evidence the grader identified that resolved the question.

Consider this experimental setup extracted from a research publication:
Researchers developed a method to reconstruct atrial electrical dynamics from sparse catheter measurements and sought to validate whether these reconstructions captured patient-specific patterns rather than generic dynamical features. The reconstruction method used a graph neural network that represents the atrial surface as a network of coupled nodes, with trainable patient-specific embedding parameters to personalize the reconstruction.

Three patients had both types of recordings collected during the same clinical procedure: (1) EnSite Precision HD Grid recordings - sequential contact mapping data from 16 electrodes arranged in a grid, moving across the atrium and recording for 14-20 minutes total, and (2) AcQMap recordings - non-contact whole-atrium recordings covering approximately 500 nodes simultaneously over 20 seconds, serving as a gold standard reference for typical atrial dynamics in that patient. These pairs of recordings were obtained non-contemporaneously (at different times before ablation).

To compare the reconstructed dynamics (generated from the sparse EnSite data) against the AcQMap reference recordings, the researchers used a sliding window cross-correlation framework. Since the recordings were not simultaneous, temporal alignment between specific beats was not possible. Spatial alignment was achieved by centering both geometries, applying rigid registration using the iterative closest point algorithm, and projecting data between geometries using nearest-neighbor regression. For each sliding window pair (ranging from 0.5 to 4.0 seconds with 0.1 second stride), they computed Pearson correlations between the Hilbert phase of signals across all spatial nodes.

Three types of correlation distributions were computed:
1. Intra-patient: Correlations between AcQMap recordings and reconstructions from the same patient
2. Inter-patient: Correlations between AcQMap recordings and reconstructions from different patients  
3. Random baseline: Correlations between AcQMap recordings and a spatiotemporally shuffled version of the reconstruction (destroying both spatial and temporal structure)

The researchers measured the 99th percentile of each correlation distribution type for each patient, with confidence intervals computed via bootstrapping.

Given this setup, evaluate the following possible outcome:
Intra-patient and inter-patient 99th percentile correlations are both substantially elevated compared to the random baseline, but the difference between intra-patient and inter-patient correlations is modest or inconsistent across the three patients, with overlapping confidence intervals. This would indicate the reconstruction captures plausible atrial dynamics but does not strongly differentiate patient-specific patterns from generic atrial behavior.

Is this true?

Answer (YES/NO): NO